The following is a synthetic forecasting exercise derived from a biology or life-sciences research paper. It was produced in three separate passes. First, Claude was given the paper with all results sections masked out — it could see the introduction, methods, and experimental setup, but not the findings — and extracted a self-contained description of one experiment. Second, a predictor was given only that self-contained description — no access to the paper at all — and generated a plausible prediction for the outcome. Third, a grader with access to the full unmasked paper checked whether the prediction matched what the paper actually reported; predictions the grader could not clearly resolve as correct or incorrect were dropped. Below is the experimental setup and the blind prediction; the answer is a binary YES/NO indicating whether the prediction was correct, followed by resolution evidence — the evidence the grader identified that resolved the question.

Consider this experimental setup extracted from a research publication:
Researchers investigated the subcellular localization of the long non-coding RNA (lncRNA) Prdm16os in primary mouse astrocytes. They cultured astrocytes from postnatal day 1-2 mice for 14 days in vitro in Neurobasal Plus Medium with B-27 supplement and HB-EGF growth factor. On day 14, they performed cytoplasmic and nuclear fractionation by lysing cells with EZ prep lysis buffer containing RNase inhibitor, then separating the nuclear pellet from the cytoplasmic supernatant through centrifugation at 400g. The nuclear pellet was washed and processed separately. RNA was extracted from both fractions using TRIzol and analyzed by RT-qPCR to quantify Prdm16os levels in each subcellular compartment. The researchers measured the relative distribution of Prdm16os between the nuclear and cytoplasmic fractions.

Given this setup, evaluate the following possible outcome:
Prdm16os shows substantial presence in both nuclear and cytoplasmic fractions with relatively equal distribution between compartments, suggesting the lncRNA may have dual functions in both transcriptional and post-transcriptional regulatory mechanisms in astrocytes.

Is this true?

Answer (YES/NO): NO